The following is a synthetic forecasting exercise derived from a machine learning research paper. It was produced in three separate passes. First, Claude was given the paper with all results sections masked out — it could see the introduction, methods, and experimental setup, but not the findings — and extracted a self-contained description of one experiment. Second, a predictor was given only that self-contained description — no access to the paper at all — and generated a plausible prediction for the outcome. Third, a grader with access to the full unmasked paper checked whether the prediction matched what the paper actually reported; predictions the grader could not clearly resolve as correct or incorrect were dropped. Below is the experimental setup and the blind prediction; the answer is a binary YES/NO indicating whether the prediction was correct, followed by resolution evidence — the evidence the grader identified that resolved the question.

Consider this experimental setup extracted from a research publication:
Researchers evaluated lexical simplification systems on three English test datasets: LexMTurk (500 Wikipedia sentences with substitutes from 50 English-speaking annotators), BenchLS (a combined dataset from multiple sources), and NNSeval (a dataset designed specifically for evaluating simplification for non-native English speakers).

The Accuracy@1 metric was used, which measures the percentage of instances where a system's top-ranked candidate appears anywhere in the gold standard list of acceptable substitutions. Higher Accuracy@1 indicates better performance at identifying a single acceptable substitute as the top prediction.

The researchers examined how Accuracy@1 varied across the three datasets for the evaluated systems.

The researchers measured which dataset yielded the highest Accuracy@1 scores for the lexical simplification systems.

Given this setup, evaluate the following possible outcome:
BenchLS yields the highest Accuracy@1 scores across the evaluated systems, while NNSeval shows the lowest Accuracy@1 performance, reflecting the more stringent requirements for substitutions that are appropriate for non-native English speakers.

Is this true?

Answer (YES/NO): NO